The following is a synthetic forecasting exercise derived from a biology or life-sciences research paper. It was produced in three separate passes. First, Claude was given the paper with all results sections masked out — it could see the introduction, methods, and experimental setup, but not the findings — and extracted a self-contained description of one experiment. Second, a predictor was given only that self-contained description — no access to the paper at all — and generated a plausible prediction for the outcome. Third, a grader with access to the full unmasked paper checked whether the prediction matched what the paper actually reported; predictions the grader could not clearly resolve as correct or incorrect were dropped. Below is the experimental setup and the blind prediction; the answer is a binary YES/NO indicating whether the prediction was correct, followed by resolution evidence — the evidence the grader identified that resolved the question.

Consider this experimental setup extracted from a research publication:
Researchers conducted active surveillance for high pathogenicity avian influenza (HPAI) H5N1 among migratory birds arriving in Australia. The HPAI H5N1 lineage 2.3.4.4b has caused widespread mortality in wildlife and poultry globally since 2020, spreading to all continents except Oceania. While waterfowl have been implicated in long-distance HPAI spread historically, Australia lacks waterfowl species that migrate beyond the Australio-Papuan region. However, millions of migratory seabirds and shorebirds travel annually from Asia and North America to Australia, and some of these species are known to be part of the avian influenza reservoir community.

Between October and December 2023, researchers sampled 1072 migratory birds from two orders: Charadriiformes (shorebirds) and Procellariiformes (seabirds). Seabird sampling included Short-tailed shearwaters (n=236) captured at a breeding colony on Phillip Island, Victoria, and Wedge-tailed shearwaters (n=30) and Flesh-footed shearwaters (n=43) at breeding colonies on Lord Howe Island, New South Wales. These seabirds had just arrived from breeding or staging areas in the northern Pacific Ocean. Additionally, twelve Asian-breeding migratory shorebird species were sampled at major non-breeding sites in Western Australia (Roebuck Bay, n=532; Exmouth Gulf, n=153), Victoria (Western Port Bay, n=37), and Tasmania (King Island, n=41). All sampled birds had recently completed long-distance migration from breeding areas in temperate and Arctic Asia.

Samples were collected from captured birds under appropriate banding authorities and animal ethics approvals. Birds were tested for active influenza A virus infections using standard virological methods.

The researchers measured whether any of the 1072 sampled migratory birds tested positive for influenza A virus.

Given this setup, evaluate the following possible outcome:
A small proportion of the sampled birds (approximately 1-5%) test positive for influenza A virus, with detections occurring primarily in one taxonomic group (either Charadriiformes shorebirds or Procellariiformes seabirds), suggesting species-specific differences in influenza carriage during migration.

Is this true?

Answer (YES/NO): NO